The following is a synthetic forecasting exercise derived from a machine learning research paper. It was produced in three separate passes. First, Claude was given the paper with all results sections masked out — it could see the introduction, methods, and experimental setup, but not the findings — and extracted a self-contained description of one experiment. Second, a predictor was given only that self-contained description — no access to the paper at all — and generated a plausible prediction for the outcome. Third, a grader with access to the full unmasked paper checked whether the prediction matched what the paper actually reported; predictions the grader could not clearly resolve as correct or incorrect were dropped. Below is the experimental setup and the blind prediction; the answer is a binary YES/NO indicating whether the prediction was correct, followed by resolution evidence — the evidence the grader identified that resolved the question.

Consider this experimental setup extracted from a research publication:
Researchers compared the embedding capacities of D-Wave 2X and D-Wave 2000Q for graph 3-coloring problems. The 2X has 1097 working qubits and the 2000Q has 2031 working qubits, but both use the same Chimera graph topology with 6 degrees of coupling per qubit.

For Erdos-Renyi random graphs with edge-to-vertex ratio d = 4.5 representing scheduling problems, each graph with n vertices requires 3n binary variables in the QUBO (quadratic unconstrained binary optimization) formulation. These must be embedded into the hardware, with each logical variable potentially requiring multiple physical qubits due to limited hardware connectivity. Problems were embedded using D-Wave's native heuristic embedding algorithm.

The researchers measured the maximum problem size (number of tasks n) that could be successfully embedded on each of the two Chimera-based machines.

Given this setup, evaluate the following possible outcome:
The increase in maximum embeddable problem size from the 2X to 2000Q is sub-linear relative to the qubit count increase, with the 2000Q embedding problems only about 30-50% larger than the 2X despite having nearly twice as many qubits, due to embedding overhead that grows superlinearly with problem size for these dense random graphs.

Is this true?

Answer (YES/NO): NO